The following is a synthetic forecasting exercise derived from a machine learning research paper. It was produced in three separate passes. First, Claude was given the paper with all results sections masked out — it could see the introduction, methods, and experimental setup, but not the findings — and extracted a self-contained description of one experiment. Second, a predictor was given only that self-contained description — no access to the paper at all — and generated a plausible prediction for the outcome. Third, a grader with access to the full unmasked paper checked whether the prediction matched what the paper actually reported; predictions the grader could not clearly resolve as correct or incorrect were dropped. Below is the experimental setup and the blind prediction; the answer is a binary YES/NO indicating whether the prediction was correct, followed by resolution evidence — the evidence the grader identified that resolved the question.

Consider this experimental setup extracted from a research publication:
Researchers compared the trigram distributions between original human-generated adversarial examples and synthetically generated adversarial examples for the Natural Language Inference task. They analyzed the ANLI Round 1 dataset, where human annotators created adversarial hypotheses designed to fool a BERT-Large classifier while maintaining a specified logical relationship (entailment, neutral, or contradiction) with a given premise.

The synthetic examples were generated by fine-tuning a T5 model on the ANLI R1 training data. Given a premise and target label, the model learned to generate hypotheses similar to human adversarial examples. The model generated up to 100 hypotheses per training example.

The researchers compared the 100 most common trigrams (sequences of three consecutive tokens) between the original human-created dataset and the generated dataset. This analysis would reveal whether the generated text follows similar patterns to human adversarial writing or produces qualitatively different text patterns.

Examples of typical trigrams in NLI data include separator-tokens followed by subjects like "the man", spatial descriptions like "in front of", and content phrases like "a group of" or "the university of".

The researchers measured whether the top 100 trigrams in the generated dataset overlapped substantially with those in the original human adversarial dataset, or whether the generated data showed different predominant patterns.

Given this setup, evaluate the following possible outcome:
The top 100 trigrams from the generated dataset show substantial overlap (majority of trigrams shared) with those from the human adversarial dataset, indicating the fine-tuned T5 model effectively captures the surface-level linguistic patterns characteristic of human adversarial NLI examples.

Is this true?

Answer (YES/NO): NO